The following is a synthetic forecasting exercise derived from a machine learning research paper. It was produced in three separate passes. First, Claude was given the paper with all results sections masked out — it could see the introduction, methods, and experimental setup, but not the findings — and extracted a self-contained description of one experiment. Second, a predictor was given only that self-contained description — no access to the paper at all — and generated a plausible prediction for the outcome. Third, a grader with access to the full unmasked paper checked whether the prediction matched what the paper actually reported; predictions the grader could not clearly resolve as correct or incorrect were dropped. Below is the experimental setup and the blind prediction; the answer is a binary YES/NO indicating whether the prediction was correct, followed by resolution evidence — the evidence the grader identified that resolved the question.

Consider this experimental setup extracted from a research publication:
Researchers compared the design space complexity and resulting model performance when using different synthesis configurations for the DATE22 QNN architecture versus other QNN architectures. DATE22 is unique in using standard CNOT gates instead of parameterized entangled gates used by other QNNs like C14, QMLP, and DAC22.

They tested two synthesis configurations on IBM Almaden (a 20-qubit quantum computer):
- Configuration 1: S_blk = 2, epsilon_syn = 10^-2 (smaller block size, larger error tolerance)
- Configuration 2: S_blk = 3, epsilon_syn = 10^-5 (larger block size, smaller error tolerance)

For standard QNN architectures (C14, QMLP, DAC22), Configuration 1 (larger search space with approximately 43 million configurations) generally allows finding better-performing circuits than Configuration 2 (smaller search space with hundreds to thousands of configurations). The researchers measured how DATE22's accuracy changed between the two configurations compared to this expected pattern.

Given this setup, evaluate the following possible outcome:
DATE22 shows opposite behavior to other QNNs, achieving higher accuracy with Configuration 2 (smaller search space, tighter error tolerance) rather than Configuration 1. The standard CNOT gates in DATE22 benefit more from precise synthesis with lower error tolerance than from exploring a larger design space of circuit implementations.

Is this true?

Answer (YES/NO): YES